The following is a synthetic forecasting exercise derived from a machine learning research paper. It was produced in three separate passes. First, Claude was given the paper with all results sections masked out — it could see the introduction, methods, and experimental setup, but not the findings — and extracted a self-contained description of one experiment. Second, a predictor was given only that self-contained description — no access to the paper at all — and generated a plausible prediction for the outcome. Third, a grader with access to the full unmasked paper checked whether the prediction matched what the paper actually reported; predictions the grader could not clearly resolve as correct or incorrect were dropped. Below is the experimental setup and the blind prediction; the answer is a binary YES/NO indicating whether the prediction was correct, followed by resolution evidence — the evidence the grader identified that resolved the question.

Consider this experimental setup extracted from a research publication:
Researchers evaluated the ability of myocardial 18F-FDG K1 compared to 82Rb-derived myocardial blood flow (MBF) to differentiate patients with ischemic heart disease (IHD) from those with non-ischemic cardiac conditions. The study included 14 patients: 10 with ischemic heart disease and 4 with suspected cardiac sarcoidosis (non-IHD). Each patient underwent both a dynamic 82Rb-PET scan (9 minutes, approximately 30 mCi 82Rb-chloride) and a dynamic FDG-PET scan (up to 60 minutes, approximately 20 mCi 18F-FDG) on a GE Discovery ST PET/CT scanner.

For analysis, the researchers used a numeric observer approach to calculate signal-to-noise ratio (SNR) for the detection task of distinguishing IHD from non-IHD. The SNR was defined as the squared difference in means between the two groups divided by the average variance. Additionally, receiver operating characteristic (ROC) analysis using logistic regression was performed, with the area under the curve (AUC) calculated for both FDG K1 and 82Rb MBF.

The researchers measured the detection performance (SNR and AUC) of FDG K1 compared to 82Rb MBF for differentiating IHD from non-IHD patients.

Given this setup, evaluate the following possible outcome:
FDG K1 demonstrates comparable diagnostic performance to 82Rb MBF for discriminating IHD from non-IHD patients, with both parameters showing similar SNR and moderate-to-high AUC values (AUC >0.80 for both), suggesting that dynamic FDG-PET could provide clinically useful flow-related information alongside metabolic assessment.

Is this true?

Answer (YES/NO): NO